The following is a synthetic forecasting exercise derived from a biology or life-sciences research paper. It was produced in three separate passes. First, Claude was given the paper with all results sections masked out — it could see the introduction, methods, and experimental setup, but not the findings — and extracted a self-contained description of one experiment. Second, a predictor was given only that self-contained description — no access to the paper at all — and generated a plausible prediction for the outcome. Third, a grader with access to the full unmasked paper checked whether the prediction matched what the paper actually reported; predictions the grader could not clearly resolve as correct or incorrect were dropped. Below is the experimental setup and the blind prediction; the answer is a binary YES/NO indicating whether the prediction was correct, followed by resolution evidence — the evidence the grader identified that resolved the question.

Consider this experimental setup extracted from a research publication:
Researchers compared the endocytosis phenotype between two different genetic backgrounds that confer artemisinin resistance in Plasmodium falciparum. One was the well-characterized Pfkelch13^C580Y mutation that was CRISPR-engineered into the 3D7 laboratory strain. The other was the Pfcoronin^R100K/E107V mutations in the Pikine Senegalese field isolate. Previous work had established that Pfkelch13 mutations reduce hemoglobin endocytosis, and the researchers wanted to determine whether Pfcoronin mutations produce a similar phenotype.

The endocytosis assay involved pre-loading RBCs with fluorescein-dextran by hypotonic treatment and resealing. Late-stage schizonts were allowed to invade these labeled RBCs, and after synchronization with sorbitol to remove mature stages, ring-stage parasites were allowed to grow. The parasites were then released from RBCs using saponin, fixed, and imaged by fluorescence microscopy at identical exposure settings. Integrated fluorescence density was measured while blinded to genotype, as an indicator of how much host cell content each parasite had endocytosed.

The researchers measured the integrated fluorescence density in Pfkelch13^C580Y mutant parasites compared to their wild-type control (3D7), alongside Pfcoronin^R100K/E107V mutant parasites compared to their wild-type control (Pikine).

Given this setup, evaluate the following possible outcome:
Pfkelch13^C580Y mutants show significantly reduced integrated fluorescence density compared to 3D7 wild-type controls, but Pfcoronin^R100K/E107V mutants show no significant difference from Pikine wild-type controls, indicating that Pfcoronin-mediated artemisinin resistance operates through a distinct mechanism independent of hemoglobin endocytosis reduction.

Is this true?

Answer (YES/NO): NO